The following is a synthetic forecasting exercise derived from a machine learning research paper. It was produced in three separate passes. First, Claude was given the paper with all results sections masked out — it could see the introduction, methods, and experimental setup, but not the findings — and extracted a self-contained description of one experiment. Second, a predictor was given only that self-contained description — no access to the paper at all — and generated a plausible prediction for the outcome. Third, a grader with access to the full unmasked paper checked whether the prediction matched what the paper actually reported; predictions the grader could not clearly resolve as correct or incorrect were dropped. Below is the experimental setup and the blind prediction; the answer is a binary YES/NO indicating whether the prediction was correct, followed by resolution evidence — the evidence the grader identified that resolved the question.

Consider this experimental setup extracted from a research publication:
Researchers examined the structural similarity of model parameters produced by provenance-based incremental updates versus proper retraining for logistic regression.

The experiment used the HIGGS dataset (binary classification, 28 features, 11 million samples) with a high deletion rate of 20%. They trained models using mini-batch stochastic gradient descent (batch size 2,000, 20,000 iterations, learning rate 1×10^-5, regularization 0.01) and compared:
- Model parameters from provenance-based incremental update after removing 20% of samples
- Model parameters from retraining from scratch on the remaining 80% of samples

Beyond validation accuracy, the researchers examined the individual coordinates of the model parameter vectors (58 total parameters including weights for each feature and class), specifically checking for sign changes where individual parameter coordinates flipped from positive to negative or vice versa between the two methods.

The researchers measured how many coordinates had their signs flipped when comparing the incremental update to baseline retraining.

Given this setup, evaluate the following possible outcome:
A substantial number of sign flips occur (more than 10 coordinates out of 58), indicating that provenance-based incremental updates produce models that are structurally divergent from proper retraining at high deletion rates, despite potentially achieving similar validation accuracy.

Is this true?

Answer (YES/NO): NO